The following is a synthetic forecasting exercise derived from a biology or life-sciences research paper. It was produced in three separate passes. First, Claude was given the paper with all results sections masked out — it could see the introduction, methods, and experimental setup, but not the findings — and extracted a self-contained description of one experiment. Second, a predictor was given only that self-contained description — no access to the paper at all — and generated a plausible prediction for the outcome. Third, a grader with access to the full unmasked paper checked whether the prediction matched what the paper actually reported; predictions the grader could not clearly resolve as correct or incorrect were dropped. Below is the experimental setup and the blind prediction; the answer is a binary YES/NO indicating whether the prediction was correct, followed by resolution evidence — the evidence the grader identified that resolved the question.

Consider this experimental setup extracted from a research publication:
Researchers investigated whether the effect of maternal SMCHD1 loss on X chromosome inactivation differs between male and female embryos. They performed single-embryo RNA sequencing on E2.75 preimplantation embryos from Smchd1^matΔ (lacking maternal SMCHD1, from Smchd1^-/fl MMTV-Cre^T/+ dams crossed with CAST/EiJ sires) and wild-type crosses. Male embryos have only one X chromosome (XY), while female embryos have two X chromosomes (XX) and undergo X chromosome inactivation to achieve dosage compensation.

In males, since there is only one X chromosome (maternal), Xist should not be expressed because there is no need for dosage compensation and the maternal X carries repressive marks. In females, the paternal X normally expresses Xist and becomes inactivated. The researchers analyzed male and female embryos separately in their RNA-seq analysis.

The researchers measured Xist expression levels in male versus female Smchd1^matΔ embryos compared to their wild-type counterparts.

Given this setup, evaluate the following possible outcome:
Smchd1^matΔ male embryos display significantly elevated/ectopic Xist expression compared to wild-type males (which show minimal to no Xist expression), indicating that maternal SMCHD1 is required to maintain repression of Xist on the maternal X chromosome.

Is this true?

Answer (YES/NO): NO